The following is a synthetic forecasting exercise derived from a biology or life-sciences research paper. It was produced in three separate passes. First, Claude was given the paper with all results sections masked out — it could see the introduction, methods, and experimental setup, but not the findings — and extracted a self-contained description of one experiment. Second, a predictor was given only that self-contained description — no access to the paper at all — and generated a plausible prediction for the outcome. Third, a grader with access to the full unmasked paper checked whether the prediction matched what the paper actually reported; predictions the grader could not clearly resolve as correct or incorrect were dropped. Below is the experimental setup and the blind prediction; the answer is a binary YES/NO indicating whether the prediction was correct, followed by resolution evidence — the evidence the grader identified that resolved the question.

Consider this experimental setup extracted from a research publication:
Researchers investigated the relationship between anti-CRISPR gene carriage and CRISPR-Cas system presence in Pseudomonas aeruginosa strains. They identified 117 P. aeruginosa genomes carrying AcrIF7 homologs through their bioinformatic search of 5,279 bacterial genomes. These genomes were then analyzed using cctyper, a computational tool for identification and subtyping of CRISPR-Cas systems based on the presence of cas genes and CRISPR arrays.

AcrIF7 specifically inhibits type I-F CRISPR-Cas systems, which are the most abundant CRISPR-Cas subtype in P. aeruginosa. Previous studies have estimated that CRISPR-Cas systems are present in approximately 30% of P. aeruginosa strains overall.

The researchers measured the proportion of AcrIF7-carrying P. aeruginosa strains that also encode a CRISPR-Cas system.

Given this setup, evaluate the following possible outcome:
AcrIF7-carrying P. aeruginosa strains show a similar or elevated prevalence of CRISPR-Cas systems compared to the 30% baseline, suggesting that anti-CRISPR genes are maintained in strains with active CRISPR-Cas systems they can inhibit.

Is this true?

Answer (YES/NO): YES